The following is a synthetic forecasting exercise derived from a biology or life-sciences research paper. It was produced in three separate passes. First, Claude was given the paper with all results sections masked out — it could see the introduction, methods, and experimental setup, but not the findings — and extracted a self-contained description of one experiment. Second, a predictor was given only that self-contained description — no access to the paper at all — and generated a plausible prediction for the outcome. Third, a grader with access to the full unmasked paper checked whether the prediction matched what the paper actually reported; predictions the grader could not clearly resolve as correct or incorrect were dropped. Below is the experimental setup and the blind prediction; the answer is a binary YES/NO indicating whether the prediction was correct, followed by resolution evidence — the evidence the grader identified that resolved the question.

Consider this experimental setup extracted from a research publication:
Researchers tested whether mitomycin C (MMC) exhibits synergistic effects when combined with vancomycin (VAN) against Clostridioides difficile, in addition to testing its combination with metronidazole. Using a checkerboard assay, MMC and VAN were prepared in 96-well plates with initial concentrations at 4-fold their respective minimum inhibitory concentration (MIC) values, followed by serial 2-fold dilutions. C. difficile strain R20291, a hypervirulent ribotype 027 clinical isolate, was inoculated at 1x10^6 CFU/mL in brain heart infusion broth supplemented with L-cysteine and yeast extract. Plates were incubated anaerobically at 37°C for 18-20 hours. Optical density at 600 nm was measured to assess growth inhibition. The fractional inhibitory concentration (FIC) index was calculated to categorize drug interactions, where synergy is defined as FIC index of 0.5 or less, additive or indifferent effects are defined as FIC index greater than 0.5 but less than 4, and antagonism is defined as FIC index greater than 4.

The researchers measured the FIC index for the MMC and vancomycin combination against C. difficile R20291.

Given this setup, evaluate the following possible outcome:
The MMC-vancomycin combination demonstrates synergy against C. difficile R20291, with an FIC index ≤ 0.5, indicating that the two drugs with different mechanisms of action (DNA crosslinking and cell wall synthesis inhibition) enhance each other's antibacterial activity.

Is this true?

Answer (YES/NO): NO